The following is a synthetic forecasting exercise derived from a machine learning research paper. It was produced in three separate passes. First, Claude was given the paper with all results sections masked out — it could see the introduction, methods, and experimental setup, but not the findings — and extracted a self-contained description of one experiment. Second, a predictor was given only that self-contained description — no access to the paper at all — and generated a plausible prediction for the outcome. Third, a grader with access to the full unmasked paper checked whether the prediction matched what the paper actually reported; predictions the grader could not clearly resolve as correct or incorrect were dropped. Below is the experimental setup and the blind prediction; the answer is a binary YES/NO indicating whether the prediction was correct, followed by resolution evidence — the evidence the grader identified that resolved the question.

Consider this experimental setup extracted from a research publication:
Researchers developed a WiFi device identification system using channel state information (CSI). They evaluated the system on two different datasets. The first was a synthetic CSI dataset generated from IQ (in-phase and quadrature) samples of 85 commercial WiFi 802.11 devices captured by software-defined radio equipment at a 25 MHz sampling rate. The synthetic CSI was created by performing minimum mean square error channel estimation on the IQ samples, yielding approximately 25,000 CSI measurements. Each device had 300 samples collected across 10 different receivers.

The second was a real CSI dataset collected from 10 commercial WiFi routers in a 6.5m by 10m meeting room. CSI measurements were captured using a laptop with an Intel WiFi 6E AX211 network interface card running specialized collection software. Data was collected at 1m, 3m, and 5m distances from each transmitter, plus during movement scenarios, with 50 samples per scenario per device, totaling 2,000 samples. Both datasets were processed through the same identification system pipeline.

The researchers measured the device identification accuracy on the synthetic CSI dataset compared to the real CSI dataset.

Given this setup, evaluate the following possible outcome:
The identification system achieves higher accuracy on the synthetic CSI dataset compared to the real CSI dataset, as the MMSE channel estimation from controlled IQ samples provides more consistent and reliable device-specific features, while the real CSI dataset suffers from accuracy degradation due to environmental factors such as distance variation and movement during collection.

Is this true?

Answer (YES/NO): YES